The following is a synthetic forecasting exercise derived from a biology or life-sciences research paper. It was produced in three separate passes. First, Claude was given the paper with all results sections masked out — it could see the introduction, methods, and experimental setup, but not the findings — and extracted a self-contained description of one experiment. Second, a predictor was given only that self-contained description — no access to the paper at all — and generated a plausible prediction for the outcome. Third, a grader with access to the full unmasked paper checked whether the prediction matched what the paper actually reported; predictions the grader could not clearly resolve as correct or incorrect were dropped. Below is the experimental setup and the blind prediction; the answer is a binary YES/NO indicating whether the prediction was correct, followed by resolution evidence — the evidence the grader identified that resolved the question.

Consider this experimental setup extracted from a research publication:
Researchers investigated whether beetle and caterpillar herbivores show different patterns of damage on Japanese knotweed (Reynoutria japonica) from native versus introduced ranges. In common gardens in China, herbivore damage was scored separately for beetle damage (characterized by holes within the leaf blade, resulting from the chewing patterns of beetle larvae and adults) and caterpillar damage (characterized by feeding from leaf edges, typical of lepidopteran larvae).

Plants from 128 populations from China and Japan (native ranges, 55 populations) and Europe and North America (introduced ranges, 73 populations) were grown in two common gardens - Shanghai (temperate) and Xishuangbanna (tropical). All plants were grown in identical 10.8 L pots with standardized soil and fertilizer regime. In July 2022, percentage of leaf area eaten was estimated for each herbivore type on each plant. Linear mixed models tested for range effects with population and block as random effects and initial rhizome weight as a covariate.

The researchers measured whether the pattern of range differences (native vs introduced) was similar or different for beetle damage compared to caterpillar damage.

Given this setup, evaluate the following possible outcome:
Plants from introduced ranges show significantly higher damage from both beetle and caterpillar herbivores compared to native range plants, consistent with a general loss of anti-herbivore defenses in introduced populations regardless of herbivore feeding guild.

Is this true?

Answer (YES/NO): NO